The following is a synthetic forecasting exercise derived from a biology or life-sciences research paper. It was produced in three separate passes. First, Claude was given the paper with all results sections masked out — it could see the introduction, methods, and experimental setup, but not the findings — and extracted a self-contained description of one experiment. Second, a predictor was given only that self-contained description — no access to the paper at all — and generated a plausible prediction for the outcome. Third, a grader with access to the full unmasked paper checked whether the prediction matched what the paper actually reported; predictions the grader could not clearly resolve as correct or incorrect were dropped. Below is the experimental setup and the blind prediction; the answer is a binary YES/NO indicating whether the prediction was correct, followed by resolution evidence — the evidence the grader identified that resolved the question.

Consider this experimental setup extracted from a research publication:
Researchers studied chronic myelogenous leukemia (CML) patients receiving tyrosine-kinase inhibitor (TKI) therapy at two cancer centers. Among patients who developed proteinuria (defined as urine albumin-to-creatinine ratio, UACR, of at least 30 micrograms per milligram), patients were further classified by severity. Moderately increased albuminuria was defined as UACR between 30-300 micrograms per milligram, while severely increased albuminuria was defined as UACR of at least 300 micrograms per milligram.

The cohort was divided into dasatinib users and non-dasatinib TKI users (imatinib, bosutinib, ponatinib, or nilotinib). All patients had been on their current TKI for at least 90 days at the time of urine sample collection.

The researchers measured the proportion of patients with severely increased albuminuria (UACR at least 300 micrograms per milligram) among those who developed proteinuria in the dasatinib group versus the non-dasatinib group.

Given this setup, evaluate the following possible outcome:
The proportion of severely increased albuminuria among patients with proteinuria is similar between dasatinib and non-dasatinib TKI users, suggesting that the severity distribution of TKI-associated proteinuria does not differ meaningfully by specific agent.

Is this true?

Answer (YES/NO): NO